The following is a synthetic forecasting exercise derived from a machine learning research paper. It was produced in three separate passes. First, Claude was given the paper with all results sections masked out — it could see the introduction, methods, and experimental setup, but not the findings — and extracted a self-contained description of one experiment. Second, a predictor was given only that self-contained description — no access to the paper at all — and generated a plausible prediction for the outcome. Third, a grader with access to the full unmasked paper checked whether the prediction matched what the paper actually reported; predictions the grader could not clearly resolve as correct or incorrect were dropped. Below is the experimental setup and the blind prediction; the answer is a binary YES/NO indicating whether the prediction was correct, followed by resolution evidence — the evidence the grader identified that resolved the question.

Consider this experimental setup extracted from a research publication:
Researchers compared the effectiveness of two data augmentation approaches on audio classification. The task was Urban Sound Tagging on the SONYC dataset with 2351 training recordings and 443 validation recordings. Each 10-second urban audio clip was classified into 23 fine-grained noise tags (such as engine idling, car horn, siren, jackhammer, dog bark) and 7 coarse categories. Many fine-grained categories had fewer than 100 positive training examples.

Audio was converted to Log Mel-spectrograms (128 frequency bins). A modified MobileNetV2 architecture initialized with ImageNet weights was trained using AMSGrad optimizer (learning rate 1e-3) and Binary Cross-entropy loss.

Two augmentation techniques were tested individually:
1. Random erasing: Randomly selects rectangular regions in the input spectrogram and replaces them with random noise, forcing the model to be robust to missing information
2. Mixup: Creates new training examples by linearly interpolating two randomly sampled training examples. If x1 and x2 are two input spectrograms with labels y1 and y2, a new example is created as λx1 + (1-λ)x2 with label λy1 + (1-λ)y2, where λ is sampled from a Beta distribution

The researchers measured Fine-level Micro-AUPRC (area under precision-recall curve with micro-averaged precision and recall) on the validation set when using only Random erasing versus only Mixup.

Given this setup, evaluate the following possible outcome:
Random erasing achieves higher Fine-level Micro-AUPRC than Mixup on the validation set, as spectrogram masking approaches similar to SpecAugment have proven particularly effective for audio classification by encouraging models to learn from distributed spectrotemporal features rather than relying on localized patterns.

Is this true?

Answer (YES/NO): NO